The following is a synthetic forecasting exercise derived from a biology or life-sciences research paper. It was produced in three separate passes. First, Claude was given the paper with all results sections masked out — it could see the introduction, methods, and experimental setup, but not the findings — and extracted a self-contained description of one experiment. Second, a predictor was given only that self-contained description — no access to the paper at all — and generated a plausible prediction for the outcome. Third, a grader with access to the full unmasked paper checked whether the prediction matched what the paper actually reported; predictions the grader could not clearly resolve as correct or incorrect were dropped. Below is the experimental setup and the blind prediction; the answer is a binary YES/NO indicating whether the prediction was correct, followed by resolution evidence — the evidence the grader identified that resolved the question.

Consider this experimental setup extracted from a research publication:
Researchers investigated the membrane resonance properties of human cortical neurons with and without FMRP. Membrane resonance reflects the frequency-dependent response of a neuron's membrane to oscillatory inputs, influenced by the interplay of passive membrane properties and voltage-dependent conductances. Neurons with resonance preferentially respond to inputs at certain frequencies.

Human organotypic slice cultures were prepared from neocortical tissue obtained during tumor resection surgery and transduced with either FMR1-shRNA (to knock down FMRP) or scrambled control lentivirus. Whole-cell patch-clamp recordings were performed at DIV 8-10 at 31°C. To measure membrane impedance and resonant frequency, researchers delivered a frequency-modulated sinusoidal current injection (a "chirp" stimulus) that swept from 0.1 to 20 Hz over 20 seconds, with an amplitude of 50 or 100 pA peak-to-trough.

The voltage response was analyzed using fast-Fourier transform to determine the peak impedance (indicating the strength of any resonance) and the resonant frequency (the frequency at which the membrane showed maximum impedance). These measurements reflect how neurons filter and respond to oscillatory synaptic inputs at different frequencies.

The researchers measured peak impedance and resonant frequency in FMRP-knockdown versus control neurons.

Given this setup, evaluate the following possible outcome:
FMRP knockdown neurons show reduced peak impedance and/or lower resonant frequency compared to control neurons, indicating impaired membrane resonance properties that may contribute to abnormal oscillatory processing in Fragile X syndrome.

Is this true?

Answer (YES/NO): NO